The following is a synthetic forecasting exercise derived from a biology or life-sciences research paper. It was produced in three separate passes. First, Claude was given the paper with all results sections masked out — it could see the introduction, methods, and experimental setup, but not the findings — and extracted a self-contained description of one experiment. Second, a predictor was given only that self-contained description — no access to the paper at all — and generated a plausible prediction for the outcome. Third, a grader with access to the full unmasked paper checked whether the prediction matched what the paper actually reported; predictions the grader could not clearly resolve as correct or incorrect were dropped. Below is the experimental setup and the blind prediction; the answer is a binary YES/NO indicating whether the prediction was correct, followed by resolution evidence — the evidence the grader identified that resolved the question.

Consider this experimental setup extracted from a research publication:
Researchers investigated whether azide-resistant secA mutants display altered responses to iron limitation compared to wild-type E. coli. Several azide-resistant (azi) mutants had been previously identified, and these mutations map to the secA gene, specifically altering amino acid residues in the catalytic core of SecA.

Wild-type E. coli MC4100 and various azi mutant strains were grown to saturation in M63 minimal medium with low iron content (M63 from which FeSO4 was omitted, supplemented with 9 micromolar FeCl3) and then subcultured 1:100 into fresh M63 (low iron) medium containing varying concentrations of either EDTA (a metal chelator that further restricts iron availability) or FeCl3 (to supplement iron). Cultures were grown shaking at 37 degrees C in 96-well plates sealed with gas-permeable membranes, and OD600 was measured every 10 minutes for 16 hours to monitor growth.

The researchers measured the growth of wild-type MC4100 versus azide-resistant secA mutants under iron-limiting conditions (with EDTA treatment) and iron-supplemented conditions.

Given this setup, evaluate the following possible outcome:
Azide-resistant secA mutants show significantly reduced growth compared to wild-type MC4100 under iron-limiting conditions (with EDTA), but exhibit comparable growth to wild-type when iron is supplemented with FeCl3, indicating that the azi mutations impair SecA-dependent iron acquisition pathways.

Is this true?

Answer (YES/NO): NO